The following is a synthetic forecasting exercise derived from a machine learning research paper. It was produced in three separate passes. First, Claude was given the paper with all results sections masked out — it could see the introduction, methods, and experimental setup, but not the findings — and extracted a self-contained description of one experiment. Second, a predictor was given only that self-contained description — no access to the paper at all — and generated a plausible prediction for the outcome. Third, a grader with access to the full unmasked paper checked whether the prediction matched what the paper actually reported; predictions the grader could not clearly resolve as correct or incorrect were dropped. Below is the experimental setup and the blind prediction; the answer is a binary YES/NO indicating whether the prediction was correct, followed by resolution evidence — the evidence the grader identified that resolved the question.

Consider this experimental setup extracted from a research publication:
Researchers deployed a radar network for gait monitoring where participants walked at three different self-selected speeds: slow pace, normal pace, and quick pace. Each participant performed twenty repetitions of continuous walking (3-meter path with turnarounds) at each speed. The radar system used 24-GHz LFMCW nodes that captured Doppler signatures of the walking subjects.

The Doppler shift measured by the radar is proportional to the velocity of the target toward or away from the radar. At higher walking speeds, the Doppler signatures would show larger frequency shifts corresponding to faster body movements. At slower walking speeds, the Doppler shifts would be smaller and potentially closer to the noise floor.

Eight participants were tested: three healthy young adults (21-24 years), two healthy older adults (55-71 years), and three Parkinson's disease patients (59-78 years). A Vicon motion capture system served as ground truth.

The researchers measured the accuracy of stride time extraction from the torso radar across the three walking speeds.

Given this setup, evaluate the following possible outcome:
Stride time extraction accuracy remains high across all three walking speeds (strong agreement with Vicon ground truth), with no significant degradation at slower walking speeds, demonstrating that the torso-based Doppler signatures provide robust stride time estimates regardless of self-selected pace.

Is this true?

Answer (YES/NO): NO